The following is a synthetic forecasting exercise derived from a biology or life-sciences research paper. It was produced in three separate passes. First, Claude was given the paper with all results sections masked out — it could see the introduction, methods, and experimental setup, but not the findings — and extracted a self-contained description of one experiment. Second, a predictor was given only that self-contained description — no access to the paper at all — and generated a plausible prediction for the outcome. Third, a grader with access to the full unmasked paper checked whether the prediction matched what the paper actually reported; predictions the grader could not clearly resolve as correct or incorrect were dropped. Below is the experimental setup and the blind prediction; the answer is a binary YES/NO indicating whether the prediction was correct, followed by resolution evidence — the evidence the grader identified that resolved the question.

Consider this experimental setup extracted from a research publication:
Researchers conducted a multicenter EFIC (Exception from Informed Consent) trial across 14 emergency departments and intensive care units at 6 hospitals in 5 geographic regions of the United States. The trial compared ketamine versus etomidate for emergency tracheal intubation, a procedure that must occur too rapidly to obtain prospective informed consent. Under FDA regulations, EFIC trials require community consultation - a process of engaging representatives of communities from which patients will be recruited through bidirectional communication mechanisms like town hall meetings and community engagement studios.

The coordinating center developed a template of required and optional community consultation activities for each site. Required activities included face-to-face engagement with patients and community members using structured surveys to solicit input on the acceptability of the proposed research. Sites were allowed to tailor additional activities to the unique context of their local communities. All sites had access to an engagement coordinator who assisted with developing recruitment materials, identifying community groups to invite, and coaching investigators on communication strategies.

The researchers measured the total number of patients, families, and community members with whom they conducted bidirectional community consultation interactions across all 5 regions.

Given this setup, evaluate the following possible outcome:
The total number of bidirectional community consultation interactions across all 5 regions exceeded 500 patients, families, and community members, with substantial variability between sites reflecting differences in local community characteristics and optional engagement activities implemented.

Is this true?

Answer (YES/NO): YES